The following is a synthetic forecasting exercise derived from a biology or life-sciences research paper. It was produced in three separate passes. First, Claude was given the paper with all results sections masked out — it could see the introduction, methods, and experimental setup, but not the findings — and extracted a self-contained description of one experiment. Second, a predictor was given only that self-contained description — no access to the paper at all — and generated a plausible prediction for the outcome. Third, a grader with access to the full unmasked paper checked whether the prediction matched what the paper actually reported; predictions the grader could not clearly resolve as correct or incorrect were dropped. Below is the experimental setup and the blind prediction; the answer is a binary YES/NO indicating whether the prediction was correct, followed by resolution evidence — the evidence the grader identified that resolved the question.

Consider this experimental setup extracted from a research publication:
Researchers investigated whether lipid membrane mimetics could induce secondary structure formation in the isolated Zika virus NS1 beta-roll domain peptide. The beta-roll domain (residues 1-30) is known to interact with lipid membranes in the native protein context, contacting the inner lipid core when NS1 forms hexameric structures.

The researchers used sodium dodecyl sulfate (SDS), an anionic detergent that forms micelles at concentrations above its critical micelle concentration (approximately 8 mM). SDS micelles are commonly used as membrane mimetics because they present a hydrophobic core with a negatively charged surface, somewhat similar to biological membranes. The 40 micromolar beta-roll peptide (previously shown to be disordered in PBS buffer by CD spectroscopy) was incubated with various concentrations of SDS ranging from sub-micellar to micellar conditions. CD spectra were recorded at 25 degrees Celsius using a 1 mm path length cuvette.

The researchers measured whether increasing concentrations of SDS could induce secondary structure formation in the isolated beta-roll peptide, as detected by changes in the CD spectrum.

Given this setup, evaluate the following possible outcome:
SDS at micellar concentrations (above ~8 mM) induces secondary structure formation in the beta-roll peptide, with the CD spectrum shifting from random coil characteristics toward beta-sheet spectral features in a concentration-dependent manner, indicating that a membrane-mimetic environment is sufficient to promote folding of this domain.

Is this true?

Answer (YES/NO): NO